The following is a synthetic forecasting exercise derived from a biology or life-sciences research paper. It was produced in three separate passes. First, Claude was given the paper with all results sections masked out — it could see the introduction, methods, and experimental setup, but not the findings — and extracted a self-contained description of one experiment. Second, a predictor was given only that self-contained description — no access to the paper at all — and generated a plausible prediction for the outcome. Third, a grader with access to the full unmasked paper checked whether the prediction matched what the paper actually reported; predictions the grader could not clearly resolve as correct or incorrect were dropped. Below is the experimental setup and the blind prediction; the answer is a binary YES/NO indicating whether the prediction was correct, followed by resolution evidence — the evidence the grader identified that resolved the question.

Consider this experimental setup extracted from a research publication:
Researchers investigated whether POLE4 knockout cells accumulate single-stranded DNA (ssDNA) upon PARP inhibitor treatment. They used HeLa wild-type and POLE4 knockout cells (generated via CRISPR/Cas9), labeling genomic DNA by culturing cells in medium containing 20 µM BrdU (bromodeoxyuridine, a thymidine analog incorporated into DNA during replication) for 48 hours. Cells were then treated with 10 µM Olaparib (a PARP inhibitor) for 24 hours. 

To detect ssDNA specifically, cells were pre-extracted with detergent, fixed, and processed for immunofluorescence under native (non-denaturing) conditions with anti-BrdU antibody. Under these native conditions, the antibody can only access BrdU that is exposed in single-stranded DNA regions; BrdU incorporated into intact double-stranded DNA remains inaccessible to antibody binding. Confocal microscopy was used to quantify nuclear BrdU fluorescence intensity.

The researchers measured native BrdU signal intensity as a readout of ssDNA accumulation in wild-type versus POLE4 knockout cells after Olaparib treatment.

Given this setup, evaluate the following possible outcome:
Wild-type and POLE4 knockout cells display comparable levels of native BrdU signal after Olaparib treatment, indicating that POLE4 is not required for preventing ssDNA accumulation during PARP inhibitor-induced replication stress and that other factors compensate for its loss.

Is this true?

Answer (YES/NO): NO